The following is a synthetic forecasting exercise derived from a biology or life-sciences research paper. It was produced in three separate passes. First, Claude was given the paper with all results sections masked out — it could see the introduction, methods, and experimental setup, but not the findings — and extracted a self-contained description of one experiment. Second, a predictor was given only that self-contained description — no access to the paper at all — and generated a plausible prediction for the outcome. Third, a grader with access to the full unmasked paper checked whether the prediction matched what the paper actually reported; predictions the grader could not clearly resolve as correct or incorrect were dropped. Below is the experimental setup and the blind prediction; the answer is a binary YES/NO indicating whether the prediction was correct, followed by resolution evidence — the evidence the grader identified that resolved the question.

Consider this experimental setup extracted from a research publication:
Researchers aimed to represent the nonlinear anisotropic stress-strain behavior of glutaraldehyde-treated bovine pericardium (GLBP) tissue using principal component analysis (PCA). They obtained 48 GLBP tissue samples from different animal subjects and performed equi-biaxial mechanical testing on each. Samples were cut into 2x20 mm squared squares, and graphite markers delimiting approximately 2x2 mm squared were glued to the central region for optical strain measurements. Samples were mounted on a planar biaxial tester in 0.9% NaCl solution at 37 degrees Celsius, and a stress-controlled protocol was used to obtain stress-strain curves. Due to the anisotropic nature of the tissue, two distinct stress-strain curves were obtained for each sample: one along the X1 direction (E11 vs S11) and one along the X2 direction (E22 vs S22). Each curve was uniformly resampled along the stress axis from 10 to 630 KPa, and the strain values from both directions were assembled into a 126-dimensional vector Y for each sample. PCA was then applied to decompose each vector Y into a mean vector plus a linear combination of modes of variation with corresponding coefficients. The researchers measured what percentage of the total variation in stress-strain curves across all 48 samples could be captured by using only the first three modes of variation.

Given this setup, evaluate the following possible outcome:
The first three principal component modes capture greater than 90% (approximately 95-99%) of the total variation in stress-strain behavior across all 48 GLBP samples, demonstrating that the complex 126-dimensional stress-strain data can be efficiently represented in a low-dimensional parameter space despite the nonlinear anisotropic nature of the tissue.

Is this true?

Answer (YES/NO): YES